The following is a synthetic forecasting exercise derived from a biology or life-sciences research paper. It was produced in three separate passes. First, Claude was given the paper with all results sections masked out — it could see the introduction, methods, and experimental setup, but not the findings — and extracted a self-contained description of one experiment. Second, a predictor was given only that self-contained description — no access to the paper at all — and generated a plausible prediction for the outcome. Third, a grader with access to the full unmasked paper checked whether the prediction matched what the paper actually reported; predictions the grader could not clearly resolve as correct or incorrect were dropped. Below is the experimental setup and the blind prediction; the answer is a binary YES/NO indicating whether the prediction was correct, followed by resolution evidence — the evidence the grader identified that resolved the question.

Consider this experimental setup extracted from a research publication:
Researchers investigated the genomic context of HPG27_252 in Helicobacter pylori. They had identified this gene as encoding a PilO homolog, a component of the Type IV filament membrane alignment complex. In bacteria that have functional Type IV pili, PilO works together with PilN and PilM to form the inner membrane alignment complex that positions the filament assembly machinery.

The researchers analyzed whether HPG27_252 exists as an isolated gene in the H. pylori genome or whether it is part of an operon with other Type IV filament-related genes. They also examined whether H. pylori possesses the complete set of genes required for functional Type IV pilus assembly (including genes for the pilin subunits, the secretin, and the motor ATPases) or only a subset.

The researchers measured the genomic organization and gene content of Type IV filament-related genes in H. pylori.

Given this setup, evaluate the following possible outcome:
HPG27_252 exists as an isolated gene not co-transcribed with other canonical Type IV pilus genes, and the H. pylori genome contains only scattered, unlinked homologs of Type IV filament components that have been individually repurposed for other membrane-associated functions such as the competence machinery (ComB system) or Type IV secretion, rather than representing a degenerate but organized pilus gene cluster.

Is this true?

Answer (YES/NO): NO